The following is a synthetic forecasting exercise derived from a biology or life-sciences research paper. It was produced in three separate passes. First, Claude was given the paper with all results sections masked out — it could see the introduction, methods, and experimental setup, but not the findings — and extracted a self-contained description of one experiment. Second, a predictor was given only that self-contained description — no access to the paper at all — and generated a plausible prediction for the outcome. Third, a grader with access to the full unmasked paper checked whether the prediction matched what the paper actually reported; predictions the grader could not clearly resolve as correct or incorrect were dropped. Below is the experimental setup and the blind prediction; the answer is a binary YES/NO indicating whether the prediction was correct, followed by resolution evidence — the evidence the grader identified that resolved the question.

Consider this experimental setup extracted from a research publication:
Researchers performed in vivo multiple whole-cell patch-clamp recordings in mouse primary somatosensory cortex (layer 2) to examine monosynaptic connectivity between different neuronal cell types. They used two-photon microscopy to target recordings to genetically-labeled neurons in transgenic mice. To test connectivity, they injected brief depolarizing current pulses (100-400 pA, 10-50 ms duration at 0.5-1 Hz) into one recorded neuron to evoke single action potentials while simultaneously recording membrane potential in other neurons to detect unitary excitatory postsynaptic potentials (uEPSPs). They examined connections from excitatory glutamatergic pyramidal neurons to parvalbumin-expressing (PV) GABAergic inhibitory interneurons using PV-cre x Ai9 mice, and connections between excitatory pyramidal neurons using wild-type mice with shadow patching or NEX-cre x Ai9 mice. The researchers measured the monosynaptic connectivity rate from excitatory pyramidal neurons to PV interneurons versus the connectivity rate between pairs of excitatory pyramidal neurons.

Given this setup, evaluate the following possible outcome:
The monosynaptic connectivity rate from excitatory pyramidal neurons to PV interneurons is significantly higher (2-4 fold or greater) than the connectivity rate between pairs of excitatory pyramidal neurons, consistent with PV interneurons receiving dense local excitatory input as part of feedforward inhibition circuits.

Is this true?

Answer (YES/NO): YES